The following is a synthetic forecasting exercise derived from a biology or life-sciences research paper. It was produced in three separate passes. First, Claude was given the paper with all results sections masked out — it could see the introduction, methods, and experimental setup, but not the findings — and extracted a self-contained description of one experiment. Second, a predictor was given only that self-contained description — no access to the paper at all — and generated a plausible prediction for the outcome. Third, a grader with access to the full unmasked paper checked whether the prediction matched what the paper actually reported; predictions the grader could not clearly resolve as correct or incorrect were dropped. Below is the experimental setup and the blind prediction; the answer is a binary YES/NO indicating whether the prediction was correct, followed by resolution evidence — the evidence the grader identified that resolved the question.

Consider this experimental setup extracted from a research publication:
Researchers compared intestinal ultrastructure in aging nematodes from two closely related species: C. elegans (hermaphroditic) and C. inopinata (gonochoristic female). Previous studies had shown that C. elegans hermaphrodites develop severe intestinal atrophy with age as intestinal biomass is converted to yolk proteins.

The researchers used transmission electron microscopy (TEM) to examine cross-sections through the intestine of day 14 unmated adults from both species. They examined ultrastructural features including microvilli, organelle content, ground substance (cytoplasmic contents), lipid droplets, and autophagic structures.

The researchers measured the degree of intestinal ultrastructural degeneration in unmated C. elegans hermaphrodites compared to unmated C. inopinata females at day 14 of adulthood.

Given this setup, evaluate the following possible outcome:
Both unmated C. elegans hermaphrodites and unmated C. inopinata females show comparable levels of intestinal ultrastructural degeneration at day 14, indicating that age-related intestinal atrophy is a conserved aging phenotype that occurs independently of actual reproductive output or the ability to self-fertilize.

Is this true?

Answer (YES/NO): NO